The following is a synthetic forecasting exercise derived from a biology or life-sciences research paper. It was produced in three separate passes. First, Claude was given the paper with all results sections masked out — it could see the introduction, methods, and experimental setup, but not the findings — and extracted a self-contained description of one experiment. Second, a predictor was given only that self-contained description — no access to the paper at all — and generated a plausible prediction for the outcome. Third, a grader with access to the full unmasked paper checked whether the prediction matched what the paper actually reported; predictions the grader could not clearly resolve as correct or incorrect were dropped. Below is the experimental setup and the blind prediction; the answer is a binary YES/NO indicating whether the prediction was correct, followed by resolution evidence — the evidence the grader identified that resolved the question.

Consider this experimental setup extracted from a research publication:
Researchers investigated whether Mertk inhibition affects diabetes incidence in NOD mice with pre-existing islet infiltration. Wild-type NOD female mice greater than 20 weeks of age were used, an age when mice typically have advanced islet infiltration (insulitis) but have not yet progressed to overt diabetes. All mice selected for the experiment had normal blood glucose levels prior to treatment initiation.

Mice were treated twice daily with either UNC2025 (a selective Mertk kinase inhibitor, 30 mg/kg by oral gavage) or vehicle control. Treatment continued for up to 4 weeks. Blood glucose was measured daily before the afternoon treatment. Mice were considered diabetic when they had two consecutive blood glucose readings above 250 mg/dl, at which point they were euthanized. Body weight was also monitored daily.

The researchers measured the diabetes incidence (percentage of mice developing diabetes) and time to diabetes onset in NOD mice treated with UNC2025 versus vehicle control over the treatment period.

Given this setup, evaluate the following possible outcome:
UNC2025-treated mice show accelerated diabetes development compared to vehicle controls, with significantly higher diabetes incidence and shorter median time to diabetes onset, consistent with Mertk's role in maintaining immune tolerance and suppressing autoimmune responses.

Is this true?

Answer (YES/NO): YES